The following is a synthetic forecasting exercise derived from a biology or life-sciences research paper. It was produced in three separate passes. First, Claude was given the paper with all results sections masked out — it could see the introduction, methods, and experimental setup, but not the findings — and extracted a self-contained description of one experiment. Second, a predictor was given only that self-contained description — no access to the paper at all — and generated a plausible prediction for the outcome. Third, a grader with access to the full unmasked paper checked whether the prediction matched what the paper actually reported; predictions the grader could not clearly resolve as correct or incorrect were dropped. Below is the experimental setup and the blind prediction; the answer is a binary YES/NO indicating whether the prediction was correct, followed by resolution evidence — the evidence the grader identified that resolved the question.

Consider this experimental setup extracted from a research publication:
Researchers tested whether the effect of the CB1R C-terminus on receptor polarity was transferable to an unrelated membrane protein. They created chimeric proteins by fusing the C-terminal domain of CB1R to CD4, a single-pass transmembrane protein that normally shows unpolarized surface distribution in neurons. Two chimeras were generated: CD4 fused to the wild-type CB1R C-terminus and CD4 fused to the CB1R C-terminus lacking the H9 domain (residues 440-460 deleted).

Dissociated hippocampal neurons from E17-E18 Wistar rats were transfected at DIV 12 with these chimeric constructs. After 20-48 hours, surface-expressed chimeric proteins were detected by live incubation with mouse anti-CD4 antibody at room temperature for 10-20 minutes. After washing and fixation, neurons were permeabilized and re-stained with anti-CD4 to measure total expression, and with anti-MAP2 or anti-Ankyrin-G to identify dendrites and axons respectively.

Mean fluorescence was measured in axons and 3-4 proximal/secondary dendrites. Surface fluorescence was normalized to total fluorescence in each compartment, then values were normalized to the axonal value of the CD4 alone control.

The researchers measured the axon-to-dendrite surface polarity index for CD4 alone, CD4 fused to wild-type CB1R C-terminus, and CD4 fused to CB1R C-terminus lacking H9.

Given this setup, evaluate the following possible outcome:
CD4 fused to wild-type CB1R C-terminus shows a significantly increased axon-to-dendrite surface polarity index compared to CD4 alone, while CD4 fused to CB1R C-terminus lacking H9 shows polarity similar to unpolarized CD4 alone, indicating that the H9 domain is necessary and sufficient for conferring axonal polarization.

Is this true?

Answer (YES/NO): NO